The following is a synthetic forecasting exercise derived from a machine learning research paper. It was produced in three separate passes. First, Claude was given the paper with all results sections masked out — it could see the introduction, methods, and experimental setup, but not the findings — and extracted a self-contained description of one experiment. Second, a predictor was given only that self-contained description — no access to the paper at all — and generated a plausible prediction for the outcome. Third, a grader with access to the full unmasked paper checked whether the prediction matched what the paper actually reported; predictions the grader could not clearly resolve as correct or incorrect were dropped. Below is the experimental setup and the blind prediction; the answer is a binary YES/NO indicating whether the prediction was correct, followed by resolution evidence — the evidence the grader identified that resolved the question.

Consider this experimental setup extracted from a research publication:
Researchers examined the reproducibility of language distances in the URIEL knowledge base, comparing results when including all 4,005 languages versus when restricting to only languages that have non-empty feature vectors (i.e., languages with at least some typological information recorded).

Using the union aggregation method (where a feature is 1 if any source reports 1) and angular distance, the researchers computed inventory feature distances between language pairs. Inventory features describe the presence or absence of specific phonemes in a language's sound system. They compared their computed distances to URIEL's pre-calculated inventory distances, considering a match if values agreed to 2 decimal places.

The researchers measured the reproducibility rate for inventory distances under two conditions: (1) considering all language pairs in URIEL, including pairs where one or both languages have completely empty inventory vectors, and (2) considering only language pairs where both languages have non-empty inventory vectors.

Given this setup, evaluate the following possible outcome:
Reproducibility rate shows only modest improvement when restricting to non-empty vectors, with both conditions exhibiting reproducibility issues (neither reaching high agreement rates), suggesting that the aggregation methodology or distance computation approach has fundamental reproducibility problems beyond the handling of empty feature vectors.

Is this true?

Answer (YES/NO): NO